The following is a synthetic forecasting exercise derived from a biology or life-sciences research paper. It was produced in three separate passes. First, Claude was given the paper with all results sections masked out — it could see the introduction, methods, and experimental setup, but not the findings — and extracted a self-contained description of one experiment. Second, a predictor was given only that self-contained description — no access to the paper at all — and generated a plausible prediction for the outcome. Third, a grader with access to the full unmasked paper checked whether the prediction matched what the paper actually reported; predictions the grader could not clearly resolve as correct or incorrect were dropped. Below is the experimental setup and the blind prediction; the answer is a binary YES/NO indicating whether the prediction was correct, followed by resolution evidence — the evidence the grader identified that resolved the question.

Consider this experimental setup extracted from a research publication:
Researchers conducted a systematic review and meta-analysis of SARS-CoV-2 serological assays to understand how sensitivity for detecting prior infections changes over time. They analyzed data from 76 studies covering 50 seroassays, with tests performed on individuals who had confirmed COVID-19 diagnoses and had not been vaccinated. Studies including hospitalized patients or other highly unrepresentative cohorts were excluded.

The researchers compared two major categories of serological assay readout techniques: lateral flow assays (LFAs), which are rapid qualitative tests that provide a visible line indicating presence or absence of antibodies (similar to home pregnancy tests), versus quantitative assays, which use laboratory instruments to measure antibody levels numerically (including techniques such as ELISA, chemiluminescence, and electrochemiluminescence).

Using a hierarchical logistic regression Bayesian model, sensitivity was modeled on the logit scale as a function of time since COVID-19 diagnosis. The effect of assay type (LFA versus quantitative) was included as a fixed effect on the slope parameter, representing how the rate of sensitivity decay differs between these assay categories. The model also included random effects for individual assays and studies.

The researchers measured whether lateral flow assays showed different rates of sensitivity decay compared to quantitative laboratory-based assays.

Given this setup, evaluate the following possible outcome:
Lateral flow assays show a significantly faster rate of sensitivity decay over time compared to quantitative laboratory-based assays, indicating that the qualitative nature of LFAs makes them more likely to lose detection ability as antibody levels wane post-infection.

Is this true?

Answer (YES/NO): YES